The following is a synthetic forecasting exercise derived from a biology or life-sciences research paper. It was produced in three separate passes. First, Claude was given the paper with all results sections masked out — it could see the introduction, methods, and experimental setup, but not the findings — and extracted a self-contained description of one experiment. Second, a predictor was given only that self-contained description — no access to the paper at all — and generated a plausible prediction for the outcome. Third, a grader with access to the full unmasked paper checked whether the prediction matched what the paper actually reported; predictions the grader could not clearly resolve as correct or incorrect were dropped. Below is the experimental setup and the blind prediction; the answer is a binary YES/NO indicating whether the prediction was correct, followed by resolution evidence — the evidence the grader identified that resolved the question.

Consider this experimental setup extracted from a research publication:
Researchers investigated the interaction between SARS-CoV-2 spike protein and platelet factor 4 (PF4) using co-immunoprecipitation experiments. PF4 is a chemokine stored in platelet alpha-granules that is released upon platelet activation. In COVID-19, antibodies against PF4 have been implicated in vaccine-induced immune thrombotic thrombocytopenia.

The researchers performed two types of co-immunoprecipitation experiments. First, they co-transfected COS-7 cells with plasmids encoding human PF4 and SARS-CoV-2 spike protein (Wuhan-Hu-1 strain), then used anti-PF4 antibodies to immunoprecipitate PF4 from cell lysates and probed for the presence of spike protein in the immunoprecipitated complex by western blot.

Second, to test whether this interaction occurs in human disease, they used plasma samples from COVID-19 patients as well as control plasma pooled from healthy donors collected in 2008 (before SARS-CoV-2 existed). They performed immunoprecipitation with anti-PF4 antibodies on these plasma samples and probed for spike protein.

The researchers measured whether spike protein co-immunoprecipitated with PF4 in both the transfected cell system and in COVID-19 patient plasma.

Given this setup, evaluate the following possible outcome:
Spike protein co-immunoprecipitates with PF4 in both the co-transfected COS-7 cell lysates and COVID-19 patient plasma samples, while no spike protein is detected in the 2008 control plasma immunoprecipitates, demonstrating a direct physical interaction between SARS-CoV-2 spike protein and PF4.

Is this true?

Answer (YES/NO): YES